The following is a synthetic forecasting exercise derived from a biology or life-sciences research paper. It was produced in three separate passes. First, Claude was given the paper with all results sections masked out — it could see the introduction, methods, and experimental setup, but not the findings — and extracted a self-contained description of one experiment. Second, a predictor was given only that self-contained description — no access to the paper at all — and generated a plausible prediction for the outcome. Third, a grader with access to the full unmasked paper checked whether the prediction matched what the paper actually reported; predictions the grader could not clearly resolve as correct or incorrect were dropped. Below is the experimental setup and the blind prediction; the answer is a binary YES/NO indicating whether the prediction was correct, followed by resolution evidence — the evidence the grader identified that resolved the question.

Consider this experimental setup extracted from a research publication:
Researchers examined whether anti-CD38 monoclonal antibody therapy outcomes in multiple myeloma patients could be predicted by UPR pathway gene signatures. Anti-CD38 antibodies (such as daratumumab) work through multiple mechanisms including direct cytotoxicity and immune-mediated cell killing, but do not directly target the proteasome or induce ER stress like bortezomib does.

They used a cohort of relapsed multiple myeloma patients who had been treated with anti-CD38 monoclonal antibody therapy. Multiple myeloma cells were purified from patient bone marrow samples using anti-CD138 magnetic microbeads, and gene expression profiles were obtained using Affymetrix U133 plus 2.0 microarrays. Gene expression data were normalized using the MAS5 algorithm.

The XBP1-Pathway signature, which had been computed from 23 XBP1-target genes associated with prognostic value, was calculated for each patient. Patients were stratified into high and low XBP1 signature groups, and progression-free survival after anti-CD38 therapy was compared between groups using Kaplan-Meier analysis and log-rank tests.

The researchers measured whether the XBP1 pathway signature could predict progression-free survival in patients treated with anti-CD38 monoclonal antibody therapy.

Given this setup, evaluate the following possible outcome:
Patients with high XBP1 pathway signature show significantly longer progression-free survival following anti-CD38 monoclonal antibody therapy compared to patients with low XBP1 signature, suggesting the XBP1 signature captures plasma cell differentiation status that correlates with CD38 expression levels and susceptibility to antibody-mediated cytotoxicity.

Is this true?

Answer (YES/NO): NO